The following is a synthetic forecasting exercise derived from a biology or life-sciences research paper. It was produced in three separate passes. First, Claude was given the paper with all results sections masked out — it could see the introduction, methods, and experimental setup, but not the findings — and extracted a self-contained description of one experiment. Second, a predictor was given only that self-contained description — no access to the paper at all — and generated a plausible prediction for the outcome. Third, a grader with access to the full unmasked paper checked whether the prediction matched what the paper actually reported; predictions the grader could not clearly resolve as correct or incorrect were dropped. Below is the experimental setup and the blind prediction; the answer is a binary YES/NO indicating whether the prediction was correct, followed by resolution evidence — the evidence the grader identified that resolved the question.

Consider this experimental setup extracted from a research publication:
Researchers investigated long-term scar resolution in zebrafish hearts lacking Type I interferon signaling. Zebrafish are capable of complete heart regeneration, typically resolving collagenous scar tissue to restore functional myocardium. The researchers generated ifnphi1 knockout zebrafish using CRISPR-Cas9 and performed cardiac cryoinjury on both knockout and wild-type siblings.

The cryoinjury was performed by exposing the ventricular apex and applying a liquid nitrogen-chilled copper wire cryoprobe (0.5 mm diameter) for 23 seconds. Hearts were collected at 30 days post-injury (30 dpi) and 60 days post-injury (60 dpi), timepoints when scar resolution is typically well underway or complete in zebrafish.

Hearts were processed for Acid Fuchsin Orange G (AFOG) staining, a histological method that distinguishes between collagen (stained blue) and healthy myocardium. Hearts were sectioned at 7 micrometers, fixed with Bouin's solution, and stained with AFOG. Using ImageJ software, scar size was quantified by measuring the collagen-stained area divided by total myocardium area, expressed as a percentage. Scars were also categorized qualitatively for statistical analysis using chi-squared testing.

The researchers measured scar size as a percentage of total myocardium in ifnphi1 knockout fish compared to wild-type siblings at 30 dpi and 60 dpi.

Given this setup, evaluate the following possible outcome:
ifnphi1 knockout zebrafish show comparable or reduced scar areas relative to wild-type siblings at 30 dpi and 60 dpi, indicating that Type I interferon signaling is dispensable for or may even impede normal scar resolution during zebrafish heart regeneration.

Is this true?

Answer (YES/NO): NO